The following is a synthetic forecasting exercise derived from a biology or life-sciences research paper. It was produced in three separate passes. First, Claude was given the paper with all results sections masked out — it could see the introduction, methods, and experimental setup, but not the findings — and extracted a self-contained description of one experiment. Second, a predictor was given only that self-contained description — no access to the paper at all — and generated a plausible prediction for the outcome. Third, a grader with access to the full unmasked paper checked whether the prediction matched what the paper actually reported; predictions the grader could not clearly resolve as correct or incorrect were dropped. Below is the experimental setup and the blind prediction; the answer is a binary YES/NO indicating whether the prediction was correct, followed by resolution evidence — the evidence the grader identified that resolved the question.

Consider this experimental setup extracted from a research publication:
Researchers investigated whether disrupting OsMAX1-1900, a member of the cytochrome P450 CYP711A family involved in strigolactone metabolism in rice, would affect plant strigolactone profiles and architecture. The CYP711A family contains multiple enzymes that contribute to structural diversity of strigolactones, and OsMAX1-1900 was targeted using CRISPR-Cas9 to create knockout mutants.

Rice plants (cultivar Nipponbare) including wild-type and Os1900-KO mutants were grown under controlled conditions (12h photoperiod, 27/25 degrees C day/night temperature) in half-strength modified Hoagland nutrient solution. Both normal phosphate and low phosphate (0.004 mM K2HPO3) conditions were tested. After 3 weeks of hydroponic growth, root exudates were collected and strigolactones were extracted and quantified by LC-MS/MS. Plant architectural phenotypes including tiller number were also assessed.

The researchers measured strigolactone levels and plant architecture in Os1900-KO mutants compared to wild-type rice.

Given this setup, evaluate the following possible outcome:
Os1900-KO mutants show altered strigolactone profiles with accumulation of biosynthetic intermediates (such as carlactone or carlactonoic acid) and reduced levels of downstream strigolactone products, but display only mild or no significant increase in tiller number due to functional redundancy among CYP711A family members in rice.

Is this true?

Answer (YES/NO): NO